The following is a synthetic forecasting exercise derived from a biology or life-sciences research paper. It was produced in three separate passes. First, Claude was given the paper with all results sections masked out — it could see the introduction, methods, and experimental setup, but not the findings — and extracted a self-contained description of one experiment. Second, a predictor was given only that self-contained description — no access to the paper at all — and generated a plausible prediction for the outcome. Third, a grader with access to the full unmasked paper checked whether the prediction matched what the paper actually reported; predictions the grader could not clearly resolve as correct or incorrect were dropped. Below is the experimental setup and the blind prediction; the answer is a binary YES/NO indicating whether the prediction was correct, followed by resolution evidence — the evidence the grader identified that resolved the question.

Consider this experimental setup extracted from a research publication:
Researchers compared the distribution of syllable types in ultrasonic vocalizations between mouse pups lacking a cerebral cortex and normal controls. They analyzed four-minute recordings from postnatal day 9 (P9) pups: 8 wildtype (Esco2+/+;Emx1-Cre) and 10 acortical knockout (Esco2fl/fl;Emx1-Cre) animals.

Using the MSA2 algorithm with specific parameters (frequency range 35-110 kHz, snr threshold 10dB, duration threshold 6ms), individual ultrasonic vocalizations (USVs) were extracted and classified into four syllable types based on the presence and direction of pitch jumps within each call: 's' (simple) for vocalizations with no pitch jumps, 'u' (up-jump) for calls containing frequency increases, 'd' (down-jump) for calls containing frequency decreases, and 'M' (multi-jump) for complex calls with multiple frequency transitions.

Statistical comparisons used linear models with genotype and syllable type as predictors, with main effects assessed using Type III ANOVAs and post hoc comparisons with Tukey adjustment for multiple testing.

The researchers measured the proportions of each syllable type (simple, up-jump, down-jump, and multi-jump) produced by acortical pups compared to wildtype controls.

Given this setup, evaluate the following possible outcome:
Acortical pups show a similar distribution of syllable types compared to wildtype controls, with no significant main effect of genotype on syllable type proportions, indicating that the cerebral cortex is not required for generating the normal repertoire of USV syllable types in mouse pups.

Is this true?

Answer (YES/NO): NO